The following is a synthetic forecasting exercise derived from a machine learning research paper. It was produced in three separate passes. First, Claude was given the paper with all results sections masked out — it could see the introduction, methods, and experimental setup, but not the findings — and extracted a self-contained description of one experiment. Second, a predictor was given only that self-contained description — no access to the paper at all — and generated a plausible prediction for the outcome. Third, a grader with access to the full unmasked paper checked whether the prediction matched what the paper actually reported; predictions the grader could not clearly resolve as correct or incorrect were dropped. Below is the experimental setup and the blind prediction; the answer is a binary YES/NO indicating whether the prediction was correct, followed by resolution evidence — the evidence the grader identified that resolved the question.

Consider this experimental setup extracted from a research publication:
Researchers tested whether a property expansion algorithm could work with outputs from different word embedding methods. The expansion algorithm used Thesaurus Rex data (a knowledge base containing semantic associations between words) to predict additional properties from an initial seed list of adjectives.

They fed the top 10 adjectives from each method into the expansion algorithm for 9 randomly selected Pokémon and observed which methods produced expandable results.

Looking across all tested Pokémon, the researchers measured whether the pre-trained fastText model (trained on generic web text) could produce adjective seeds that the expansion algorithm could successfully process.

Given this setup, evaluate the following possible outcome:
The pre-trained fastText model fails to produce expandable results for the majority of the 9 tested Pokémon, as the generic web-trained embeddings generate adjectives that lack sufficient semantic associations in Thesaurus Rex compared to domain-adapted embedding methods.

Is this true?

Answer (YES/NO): YES